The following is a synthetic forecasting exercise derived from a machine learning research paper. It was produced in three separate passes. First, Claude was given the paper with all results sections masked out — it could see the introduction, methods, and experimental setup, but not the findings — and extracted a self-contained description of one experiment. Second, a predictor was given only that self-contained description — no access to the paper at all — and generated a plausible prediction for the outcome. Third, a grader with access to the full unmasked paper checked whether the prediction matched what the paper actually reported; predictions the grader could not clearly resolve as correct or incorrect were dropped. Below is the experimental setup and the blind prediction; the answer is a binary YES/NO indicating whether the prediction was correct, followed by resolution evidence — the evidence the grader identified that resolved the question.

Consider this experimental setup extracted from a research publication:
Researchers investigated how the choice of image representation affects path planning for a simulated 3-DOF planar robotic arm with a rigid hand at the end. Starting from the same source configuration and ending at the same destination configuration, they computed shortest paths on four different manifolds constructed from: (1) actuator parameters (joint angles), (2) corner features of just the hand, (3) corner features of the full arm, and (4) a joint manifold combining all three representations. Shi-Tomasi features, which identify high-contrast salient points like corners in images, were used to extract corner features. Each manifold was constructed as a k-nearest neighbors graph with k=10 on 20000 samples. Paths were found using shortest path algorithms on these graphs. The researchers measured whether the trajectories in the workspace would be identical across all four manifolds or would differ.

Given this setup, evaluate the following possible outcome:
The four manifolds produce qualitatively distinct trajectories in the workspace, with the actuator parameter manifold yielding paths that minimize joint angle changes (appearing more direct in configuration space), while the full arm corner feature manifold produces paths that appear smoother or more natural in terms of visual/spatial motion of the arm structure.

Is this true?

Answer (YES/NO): NO